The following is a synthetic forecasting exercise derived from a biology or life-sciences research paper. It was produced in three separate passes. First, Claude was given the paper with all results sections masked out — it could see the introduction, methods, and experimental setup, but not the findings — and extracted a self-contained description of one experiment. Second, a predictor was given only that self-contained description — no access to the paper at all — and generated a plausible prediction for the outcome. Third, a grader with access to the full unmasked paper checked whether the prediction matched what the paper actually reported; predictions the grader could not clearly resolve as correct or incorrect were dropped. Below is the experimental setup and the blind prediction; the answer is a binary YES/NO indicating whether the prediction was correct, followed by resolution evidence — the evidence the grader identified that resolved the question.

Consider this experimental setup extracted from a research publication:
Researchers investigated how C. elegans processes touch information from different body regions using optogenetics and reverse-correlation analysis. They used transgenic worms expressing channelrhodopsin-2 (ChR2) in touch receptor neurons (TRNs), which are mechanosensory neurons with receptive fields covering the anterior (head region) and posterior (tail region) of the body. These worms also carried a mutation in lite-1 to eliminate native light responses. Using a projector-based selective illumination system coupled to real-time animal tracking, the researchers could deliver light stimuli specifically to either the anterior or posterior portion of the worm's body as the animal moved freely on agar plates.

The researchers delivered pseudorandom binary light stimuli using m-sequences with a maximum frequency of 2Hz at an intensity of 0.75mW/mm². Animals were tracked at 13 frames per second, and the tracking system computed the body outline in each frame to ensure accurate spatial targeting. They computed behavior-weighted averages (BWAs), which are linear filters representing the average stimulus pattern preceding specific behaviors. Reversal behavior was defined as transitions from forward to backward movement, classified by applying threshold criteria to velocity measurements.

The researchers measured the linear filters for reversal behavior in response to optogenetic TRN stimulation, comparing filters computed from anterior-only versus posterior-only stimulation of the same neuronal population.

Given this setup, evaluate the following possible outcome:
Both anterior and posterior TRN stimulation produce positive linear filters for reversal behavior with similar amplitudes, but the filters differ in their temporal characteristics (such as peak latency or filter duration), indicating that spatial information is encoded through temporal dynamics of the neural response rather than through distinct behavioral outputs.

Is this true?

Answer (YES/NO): NO